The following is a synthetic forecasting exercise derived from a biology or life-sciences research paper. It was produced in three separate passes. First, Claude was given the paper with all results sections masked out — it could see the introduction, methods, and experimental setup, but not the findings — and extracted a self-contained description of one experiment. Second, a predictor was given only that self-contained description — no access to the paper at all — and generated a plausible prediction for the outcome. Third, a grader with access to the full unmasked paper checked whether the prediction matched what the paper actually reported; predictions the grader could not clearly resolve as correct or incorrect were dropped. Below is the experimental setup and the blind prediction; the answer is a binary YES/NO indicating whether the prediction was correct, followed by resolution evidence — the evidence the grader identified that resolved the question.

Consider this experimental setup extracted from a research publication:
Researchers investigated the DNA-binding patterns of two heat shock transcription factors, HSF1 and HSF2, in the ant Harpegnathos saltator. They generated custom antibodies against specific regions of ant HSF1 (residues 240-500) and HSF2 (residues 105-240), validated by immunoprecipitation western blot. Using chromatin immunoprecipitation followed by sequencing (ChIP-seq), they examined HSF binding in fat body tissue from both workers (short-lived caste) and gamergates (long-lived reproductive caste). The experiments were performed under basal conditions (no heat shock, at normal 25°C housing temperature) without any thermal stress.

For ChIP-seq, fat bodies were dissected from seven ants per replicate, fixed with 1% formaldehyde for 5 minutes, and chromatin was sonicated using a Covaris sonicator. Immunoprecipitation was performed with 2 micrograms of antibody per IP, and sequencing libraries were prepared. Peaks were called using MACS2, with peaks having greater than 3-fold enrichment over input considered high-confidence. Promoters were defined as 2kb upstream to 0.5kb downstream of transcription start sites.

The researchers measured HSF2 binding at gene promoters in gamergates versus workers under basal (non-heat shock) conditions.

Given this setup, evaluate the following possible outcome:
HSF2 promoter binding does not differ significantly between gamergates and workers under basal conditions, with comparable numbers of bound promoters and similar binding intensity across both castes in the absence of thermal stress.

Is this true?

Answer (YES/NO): NO